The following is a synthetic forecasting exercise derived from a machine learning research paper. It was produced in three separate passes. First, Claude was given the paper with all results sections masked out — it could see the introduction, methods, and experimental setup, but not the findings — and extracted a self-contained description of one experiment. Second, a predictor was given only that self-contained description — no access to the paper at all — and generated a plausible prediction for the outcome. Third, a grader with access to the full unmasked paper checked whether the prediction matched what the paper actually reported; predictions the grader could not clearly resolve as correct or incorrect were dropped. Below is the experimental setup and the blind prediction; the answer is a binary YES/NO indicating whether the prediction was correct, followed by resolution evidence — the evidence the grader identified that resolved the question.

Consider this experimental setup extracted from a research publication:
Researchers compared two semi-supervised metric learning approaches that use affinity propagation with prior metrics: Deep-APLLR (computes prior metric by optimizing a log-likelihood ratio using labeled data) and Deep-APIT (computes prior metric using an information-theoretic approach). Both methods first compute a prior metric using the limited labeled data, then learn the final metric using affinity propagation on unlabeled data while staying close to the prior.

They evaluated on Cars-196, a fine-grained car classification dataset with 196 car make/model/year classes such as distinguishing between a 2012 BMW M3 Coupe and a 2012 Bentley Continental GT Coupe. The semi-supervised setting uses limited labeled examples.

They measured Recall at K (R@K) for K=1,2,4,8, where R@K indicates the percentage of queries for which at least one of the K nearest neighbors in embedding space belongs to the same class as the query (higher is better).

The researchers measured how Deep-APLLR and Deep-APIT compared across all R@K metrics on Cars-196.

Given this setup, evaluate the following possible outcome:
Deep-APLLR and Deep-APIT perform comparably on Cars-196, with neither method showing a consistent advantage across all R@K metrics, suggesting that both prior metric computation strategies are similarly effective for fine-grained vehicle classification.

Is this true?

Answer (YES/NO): NO